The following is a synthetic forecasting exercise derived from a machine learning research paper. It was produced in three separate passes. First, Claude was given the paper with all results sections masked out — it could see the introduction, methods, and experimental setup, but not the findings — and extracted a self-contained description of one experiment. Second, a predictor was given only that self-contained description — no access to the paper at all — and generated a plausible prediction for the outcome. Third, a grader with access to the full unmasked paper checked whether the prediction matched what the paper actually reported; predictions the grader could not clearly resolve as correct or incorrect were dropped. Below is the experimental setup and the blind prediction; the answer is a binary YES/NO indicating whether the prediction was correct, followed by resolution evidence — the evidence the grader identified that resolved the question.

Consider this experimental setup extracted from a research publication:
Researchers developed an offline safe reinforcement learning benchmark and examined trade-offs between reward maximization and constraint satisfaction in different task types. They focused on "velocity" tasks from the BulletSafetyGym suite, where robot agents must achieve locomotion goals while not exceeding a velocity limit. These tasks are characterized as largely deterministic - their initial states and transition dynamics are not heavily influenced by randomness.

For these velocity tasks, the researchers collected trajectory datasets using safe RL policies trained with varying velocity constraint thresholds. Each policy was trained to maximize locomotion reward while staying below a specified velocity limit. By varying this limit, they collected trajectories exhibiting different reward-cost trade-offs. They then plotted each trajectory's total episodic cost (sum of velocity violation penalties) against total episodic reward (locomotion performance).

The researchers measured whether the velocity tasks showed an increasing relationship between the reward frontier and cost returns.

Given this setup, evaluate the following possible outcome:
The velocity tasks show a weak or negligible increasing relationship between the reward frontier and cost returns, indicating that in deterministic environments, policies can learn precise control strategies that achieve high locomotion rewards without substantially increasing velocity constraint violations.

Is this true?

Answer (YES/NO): NO